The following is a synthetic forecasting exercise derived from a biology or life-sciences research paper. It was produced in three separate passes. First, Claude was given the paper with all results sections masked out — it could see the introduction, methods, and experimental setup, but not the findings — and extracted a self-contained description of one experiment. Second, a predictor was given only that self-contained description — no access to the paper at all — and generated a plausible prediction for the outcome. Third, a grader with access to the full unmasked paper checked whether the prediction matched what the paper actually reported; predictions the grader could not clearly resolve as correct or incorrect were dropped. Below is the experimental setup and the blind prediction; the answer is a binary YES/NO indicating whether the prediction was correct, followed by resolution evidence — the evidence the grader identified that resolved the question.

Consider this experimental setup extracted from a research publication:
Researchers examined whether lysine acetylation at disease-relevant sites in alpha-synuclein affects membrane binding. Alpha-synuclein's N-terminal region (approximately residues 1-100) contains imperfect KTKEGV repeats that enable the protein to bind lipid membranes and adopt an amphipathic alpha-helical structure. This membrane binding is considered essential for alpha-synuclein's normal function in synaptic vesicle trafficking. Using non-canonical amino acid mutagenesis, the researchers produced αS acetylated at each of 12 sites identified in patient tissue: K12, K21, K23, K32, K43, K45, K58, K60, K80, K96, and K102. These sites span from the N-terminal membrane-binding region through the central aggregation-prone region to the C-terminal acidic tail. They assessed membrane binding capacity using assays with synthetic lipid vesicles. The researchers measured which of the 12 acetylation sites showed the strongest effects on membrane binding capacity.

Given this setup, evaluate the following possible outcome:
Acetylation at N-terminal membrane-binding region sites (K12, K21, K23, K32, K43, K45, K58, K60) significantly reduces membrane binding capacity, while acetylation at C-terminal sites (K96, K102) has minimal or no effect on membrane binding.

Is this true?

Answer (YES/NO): NO